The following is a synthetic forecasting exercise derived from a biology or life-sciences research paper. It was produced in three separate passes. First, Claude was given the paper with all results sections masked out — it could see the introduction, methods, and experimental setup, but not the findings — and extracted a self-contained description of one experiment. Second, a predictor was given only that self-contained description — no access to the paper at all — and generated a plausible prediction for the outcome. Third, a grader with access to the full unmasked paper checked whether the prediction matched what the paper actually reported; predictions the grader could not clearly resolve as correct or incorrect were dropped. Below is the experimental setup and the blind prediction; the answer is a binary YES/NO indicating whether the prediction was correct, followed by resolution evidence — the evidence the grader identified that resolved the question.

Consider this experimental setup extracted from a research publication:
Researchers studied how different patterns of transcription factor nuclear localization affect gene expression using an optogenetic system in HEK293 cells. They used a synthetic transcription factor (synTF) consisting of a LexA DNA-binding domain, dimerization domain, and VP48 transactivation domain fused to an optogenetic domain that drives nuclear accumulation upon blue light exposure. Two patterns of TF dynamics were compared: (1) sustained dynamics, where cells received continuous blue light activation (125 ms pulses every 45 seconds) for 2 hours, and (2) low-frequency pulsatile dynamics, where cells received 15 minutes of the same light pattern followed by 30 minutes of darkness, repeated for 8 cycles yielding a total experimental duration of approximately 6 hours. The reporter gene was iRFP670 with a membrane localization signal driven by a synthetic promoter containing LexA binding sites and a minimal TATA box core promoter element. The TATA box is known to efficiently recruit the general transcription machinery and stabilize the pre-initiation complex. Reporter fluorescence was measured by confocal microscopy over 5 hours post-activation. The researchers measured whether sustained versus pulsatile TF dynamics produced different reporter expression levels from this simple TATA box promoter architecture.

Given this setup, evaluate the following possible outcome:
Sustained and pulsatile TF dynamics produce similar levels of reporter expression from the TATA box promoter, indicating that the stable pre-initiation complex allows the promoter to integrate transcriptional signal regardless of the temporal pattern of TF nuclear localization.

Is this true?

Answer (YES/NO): NO